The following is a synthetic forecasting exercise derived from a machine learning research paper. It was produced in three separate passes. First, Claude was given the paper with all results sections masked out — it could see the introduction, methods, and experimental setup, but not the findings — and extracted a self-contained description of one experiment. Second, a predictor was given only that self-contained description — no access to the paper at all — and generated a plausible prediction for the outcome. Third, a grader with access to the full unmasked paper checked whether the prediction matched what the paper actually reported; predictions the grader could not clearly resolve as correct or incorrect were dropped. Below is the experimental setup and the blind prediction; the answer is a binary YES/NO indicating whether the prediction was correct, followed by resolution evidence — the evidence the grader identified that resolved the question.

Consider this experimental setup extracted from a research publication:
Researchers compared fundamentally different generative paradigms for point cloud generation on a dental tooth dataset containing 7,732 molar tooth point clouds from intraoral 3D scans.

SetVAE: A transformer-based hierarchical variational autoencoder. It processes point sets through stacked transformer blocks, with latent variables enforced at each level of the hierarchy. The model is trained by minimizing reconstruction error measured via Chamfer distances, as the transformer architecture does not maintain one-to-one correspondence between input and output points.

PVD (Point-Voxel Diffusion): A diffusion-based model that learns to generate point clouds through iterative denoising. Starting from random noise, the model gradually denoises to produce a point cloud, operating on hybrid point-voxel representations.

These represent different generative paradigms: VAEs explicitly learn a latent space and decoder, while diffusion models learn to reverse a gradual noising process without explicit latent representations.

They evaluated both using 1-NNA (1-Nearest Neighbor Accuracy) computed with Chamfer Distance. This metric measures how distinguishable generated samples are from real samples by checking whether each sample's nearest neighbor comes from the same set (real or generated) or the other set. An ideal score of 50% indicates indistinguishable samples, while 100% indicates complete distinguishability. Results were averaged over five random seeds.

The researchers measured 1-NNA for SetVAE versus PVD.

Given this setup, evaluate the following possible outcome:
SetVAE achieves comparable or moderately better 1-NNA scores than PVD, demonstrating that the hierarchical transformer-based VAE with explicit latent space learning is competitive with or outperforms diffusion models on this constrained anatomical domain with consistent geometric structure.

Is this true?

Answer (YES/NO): NO